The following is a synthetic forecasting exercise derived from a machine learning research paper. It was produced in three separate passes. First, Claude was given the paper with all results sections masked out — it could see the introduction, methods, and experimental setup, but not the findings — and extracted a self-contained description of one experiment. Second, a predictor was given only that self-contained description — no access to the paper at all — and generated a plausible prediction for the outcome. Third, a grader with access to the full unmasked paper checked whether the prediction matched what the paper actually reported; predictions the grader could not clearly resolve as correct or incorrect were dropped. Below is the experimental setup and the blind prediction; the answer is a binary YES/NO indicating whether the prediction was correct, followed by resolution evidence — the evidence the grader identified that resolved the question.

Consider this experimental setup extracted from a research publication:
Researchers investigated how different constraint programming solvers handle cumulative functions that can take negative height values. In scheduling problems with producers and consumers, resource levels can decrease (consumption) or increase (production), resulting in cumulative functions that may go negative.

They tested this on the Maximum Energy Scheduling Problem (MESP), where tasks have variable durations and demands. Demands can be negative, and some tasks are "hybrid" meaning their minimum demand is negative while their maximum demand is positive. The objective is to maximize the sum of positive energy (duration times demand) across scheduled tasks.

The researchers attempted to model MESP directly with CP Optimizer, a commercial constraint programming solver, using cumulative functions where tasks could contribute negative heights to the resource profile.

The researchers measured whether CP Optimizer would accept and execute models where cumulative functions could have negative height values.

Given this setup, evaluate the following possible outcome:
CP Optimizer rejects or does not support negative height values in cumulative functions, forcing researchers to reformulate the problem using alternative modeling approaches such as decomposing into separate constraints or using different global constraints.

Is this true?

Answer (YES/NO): YES